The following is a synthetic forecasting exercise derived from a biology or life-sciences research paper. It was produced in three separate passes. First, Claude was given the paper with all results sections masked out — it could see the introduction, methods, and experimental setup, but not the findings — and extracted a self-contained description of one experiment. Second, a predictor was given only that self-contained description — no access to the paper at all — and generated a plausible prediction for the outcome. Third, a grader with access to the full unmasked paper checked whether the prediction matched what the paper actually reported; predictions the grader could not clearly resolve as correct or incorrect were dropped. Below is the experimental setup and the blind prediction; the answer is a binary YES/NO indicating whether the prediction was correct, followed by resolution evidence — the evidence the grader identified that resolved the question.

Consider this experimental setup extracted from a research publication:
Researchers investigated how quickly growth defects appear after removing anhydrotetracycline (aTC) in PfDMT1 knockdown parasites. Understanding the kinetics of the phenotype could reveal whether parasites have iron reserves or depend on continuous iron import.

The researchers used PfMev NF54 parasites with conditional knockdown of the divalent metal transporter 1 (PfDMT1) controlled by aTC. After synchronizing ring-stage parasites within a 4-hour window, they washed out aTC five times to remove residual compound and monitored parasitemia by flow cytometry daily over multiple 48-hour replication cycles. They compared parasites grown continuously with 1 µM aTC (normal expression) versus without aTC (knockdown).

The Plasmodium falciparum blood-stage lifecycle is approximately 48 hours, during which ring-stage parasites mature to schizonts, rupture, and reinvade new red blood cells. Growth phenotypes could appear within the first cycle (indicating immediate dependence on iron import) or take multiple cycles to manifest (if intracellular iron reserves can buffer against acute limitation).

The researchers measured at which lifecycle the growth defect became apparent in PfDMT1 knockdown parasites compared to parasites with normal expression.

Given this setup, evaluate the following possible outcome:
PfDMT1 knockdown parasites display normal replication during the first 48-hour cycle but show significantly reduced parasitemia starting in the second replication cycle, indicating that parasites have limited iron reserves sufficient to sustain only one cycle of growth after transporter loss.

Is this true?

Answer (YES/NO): NO